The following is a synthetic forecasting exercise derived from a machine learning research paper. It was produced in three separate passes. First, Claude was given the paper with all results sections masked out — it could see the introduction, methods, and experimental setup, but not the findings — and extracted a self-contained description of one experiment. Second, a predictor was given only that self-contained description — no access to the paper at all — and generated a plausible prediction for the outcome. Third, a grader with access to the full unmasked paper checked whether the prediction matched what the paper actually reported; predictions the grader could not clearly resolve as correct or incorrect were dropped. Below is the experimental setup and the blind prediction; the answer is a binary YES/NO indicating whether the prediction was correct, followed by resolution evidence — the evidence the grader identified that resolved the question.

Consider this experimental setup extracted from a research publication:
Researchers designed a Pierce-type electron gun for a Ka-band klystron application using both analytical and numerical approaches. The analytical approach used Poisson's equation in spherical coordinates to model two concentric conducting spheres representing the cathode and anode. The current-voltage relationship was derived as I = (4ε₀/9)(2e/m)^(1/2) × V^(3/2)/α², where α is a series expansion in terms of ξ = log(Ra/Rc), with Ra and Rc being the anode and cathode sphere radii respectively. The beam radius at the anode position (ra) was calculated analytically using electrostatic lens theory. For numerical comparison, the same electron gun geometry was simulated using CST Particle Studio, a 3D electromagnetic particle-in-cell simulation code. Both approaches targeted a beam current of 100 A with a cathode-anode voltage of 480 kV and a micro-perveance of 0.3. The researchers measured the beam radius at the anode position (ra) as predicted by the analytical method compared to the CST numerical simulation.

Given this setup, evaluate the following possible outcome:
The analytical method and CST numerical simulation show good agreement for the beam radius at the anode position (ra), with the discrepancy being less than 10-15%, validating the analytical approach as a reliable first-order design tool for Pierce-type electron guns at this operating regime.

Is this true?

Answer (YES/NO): YES